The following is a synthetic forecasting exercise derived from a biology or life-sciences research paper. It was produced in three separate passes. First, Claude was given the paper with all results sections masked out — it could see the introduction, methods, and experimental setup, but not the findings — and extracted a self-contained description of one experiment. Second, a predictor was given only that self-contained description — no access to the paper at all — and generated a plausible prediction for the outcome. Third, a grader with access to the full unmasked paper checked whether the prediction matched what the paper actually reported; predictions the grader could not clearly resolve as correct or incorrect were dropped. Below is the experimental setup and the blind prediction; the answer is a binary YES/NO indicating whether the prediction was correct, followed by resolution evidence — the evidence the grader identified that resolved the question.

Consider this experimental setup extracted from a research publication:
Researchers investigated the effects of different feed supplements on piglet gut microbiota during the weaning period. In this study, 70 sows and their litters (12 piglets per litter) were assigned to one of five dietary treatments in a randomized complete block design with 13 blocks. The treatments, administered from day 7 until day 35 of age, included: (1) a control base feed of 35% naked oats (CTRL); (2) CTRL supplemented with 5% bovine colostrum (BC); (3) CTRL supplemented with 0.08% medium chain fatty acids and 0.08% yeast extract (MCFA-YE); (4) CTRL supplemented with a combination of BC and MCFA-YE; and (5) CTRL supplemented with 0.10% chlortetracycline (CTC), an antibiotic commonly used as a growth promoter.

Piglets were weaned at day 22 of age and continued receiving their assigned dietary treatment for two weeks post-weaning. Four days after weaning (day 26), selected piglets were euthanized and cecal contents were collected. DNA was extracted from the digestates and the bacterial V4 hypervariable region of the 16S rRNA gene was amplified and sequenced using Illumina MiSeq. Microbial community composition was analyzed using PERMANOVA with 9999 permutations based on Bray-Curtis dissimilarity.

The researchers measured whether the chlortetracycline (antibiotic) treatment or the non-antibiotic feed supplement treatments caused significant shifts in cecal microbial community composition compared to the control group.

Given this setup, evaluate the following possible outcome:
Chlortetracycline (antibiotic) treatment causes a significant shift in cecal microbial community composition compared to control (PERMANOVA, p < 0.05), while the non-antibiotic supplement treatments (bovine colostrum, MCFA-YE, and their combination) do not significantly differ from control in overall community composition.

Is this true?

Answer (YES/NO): NO